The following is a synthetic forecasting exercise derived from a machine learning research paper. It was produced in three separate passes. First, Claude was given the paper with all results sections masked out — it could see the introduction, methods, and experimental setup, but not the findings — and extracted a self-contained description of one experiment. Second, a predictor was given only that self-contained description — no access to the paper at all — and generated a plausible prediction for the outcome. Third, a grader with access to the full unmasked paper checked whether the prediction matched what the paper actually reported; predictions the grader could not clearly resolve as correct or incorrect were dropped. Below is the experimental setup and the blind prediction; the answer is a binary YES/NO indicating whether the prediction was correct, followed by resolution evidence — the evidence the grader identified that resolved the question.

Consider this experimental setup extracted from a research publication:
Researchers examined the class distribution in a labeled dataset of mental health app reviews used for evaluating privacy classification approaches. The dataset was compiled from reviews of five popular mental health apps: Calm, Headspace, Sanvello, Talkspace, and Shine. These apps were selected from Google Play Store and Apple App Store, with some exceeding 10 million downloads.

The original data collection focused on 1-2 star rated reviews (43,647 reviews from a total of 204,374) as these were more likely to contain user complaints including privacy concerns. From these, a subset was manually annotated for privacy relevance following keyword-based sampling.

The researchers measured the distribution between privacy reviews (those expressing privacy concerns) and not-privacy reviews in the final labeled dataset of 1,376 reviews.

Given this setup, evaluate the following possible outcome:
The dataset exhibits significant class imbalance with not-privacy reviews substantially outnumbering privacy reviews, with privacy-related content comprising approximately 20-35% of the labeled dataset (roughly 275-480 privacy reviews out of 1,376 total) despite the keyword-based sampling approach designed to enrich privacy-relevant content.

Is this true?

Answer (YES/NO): YES